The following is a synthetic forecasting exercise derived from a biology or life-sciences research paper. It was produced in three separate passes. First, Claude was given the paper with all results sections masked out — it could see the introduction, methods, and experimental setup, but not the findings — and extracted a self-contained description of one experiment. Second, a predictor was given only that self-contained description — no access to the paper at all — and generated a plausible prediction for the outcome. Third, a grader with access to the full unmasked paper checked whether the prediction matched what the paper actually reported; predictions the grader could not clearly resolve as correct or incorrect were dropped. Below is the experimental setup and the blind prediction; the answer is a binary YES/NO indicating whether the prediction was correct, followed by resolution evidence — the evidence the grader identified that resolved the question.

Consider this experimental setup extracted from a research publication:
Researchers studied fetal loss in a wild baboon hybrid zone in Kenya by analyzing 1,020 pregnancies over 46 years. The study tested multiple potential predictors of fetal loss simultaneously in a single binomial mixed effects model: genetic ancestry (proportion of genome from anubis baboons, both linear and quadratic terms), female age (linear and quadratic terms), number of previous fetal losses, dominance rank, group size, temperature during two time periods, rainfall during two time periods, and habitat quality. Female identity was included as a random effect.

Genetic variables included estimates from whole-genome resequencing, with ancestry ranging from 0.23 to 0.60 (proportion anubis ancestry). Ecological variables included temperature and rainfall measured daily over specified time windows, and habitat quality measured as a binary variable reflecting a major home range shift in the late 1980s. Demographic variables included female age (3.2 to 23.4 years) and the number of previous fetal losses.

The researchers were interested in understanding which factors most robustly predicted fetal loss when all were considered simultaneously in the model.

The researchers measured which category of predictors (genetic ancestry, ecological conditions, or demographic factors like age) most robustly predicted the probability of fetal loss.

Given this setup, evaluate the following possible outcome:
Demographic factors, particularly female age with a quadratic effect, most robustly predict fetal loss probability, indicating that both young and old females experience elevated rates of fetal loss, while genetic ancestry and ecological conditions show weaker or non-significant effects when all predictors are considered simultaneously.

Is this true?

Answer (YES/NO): NO